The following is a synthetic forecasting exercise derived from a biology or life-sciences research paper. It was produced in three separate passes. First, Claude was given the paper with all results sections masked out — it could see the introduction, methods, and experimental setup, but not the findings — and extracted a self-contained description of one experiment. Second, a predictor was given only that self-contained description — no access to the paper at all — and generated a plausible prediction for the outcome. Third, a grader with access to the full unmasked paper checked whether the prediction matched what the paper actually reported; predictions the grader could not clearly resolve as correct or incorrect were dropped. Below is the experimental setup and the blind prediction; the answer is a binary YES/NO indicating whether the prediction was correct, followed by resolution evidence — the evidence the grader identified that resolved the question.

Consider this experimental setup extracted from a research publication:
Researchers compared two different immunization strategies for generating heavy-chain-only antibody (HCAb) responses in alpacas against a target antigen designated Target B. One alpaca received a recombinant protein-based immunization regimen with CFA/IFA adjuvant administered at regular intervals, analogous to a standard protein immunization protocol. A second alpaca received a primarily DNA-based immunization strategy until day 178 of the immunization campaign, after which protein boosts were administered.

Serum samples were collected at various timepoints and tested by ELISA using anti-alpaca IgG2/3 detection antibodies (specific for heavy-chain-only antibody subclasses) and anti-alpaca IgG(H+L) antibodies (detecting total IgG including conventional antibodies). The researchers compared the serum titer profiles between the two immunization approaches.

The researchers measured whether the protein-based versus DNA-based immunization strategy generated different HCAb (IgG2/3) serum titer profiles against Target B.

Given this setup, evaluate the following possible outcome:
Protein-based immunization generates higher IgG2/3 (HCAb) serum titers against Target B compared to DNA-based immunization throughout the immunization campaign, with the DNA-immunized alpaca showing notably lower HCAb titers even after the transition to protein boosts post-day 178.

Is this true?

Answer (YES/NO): NO